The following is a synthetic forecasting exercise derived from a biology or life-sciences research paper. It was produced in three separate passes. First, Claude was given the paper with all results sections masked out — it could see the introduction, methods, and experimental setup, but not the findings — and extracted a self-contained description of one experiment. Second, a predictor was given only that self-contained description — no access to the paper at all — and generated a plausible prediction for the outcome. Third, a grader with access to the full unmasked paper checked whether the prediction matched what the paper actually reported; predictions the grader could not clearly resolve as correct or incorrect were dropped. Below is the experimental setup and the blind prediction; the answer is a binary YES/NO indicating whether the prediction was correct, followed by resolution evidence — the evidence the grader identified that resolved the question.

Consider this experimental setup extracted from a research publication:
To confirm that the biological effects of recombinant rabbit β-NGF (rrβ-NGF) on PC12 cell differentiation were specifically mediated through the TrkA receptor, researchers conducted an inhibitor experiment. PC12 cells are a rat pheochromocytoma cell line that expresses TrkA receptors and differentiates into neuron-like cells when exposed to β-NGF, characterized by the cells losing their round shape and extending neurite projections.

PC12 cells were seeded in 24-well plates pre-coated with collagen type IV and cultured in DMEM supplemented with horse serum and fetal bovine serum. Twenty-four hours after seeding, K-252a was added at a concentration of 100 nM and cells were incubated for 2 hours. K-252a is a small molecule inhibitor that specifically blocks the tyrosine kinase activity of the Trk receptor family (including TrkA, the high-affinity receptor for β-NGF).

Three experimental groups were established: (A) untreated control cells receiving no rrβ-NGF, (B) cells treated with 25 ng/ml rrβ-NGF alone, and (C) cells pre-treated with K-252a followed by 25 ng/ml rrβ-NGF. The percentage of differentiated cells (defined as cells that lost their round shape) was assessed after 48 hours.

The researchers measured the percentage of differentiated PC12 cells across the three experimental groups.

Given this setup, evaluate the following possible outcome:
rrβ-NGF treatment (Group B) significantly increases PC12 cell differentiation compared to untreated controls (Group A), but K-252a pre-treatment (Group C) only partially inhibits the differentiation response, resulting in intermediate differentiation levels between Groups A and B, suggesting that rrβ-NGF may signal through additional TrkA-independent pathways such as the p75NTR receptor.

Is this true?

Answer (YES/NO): NO